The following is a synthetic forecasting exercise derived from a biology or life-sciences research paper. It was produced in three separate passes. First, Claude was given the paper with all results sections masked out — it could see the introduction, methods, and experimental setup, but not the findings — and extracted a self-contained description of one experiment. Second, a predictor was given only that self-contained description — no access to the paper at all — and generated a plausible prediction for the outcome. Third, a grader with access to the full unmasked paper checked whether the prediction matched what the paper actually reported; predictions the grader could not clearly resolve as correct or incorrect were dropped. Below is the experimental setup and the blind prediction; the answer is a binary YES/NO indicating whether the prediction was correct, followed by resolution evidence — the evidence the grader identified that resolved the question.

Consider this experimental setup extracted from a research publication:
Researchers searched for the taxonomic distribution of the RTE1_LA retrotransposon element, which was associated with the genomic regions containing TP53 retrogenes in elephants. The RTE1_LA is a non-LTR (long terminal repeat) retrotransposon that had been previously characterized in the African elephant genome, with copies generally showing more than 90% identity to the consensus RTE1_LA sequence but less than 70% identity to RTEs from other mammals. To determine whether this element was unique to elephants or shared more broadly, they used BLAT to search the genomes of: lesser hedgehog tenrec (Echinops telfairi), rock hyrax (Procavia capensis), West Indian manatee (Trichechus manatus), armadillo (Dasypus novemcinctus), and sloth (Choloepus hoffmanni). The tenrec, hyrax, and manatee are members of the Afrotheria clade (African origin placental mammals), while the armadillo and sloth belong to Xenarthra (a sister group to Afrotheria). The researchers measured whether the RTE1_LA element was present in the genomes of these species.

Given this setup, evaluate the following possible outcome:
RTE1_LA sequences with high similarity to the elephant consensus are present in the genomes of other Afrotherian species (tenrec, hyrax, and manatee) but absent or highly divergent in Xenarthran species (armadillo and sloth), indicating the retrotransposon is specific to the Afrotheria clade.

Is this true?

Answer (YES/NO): YES